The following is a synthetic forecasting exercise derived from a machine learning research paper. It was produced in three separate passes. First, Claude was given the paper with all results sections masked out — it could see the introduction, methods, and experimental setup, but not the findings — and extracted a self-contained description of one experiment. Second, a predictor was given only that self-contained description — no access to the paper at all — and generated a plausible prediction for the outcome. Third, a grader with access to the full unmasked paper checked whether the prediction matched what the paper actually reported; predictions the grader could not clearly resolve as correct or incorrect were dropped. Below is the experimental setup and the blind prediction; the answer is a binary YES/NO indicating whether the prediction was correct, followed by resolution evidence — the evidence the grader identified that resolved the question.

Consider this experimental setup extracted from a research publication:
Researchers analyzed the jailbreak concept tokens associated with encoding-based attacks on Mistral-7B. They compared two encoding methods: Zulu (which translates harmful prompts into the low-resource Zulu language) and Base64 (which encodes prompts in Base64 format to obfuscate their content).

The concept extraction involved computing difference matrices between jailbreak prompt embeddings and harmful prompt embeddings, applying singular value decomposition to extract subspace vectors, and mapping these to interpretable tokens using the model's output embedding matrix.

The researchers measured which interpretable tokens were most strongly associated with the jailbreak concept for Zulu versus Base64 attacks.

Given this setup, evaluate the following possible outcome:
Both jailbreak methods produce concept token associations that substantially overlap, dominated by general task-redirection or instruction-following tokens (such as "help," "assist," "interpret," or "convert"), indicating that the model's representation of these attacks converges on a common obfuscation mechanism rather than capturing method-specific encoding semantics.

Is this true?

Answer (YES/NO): NO